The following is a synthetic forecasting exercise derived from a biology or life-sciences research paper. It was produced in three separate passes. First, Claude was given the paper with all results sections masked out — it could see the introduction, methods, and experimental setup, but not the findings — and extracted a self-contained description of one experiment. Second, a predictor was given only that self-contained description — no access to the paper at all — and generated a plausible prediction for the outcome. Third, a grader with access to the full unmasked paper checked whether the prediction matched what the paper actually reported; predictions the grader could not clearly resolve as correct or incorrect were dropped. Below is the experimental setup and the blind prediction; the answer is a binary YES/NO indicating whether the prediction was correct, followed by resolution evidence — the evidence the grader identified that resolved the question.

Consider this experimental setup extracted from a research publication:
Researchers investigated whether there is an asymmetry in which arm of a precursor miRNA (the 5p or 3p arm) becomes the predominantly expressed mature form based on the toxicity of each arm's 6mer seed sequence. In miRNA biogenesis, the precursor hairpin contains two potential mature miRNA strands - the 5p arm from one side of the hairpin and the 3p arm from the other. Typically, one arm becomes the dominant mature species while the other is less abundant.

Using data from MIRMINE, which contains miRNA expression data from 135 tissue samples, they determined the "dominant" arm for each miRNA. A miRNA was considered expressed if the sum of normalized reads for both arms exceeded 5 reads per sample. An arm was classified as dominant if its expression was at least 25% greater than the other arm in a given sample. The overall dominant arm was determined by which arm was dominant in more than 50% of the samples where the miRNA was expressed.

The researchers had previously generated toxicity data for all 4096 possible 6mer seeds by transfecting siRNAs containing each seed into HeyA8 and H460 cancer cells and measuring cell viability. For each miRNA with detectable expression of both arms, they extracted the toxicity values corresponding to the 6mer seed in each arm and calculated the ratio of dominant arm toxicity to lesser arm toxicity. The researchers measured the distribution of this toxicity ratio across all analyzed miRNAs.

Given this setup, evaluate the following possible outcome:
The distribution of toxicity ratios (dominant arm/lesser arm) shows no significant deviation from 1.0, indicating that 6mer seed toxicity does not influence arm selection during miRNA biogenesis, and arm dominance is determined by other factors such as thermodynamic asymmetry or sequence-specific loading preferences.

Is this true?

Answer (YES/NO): NO